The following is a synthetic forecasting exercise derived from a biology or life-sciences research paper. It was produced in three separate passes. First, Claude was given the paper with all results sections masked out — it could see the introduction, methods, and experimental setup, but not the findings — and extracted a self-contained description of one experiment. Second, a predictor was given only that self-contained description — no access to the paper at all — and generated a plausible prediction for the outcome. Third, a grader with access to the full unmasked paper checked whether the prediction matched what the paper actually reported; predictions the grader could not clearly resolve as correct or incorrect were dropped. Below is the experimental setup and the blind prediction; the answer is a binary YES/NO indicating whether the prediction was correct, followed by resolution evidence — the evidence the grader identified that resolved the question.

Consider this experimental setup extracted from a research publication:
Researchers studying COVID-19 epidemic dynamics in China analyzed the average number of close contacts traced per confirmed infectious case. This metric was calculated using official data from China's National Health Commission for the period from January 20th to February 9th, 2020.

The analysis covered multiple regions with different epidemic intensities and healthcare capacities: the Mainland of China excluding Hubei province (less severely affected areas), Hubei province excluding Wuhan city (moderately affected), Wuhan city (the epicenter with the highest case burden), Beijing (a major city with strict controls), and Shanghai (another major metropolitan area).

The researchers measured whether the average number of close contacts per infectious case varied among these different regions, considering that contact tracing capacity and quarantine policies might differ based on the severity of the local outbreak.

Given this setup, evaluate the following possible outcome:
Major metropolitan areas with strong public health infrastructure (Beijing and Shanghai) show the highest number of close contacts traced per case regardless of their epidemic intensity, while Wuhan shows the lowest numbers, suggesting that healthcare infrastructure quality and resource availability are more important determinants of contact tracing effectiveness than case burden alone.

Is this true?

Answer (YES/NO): NO